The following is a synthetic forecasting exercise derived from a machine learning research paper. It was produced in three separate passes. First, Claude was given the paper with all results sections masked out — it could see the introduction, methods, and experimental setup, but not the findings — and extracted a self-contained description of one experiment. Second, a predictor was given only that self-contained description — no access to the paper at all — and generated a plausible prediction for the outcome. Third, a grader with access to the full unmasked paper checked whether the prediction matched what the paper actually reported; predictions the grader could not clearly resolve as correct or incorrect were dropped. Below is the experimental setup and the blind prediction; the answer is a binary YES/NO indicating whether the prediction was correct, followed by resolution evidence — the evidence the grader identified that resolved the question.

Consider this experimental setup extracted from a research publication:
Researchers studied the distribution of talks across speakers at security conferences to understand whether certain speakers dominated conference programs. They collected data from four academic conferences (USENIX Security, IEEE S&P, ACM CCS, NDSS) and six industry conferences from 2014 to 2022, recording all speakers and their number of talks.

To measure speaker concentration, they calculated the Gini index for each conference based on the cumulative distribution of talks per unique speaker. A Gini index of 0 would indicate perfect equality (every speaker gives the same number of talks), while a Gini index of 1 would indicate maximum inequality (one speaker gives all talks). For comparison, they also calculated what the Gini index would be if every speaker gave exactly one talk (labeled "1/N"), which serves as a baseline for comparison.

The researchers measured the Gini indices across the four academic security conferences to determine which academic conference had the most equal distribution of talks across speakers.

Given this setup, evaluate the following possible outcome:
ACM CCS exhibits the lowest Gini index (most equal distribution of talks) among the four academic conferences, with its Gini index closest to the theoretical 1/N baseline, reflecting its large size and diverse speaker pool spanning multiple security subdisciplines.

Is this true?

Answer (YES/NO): NO